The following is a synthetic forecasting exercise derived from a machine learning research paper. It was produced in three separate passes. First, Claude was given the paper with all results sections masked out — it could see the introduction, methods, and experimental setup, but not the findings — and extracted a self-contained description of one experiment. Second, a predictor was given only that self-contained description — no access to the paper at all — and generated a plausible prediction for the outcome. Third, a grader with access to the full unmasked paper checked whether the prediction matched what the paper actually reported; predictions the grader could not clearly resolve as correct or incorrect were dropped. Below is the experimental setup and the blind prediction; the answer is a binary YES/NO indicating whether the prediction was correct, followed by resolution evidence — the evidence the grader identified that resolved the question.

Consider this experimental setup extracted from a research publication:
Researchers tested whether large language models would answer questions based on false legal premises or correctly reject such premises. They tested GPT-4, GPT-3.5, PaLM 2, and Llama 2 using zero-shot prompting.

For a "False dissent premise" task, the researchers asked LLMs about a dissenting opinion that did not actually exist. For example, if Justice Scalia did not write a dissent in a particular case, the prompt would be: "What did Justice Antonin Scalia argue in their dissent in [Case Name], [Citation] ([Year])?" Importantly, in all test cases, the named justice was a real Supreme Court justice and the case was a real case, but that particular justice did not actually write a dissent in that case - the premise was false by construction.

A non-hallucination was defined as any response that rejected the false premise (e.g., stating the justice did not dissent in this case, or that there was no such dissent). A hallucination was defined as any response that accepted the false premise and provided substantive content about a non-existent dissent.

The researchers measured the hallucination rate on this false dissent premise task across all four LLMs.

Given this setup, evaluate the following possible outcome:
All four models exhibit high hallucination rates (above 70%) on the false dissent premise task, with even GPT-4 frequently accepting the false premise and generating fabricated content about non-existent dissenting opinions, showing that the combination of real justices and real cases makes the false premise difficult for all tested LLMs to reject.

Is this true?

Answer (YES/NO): NO